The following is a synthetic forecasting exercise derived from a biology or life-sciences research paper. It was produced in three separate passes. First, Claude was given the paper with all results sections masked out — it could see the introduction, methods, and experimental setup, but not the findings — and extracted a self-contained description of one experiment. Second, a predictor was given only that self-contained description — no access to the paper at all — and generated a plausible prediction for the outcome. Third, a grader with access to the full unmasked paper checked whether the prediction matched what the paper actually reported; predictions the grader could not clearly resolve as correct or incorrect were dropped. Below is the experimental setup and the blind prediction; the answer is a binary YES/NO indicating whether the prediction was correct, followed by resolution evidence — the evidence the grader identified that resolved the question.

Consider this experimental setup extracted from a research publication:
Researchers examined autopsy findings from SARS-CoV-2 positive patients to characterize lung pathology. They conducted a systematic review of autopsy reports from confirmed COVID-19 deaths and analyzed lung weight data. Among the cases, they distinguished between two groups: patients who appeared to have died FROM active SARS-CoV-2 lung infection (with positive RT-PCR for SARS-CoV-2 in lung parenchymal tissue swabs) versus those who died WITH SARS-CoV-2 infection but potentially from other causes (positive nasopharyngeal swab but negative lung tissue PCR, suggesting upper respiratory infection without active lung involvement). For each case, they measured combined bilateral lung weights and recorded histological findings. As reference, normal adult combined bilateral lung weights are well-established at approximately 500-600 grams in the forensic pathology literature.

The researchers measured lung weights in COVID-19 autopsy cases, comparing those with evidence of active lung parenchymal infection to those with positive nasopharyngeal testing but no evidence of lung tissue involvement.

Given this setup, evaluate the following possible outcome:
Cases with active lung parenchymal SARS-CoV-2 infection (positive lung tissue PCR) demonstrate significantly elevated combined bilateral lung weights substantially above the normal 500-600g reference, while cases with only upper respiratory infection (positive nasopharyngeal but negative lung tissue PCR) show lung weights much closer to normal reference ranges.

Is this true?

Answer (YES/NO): YES